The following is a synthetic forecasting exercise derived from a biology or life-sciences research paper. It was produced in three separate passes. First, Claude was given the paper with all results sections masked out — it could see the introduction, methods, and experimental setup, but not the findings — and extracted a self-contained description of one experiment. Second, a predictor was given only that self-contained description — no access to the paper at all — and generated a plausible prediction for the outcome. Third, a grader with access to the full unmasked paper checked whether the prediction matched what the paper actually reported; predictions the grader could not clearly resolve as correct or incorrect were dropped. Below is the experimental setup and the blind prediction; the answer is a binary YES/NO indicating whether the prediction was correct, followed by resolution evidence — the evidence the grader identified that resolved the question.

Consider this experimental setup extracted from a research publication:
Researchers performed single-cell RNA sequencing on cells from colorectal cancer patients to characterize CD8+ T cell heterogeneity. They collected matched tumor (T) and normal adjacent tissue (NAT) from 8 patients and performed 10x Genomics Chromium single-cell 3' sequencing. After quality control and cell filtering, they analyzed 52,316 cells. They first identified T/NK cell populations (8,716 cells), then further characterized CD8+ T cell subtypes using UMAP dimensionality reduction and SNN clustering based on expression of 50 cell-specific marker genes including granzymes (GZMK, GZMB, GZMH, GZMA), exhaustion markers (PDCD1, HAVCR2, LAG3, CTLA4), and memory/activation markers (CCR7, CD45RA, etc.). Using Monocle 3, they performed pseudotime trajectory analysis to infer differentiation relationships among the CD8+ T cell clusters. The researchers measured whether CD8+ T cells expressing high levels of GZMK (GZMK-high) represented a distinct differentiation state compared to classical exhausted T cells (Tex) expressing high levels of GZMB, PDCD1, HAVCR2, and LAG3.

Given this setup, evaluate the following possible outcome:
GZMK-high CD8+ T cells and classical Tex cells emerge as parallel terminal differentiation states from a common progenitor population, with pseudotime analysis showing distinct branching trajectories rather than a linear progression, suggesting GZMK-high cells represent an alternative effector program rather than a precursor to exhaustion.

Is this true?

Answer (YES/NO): NO